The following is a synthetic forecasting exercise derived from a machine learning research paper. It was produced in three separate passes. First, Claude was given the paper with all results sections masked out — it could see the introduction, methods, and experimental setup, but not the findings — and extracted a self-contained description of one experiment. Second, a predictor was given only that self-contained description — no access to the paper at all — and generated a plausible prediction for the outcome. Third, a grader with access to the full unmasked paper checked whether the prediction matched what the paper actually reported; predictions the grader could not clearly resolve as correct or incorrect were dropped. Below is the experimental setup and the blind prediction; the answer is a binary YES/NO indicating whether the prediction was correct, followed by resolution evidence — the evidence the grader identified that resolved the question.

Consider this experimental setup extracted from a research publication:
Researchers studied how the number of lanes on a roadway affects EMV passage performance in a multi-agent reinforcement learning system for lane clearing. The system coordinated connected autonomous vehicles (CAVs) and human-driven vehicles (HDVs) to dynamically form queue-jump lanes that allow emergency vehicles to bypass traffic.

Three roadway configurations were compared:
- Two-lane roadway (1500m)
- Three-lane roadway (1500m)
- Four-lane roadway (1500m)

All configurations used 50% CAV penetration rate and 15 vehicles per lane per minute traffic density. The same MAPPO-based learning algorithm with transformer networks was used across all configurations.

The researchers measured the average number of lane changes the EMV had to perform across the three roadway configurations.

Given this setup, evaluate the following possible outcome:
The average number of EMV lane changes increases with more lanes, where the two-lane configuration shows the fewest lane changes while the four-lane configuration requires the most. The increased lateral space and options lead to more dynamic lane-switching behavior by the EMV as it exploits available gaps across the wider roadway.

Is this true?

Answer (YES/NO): NO